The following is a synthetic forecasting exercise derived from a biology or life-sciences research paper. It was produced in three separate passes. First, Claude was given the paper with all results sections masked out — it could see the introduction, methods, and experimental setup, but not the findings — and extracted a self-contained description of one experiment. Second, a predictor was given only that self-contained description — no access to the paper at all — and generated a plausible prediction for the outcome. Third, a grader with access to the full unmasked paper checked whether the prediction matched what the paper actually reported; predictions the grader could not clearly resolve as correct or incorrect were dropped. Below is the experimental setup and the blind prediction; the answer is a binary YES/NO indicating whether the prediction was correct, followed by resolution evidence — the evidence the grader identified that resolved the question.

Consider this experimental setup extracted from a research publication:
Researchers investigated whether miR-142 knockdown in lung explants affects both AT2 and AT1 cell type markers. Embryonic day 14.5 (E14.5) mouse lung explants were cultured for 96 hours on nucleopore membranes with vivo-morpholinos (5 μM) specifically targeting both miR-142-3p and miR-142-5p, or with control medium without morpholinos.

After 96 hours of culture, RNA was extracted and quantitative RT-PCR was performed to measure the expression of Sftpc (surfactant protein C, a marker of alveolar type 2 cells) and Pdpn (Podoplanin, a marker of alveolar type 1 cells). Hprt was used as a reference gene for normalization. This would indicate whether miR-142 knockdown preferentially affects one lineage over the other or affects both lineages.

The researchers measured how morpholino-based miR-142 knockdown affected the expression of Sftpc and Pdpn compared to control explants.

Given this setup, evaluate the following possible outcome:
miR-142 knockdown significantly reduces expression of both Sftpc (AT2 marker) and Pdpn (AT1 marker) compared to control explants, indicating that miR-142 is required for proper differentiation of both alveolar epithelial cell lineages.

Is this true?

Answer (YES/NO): NO